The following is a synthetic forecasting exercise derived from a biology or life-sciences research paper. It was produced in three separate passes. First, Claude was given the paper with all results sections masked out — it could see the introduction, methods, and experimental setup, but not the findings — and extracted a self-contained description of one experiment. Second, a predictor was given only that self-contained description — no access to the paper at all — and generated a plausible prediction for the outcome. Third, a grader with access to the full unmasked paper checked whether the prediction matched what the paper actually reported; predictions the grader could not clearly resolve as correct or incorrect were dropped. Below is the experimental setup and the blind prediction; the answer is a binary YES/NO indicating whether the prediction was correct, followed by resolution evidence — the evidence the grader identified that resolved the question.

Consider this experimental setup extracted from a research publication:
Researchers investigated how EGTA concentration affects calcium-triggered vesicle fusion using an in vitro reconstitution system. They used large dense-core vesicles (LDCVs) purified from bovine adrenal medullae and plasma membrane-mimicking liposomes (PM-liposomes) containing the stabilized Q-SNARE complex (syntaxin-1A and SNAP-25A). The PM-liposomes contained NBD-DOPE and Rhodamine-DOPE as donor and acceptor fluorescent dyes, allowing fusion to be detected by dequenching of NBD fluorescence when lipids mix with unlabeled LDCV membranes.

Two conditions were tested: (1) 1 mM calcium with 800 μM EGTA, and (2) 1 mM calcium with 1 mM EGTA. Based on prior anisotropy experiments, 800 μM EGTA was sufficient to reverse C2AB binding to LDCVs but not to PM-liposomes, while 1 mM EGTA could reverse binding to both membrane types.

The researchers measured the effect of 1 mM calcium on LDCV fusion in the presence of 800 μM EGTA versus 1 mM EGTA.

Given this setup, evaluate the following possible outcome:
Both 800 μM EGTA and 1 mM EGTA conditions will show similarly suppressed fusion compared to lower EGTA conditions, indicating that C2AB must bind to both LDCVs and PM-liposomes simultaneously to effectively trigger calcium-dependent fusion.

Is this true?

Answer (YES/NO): NO